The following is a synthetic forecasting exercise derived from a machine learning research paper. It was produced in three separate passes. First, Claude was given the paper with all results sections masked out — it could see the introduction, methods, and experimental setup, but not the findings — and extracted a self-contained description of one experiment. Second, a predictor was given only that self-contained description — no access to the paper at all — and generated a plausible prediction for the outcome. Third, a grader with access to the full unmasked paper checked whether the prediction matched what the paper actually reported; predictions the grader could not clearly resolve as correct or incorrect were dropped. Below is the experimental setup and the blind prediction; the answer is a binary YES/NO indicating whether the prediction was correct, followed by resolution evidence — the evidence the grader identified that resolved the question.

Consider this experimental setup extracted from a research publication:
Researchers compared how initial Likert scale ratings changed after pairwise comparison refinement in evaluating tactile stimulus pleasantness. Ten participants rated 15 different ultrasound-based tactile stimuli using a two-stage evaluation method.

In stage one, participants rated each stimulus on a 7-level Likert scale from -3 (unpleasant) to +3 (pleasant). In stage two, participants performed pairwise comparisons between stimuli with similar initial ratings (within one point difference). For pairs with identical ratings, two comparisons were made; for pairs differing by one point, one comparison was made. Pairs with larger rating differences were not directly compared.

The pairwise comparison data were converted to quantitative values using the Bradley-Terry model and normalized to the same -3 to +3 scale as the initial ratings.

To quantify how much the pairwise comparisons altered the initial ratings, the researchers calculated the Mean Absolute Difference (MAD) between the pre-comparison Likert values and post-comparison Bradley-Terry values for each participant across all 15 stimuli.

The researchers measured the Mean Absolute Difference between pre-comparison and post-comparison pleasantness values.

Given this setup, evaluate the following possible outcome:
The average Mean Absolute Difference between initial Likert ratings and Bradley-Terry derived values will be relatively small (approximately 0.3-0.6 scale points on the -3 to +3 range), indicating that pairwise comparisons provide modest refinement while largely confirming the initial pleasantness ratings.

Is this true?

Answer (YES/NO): NO